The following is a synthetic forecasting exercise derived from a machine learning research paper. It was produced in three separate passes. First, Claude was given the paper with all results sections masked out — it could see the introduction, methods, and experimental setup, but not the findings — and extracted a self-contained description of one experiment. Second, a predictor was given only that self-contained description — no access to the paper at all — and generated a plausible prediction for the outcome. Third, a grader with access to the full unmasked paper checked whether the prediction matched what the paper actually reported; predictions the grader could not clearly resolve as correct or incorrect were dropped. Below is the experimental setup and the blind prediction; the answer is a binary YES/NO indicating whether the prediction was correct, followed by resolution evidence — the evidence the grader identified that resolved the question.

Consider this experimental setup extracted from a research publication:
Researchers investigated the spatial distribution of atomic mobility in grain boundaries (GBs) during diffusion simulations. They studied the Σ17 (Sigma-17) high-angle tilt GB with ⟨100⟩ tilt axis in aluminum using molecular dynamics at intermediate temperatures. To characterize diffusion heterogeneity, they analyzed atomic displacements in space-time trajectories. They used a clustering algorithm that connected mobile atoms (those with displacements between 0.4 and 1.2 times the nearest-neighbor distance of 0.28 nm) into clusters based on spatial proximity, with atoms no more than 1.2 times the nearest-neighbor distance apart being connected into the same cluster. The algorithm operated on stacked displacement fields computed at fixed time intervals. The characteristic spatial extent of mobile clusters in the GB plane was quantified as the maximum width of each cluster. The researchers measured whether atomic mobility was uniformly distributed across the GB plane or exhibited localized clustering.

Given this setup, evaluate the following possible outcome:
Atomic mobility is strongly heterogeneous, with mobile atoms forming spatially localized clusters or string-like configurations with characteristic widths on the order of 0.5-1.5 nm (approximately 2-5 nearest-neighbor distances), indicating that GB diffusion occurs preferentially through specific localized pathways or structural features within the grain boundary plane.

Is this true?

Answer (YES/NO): NO